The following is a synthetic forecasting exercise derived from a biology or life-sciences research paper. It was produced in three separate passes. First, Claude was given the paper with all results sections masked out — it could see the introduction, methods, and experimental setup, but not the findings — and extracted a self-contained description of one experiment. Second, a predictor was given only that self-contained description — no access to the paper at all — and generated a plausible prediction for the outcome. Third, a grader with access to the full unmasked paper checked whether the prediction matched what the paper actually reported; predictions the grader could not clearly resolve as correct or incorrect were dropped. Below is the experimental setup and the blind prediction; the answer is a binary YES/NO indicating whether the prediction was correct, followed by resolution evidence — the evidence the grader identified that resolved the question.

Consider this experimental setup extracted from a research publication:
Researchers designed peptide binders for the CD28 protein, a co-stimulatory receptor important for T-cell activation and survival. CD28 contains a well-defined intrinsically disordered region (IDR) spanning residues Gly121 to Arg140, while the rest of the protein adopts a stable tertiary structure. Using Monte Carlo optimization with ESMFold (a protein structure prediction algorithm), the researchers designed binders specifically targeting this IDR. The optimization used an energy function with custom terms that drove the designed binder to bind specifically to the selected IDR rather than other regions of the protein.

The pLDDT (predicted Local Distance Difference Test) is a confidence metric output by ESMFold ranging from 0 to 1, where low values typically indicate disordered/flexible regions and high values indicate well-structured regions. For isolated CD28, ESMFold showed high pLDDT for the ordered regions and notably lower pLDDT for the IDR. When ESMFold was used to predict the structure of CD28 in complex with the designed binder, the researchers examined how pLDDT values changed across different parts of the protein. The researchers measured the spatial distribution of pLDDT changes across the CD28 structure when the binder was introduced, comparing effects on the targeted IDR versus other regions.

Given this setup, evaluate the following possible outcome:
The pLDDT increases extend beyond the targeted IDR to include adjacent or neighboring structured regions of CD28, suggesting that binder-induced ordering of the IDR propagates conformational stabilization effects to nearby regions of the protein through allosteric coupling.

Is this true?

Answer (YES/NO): NO